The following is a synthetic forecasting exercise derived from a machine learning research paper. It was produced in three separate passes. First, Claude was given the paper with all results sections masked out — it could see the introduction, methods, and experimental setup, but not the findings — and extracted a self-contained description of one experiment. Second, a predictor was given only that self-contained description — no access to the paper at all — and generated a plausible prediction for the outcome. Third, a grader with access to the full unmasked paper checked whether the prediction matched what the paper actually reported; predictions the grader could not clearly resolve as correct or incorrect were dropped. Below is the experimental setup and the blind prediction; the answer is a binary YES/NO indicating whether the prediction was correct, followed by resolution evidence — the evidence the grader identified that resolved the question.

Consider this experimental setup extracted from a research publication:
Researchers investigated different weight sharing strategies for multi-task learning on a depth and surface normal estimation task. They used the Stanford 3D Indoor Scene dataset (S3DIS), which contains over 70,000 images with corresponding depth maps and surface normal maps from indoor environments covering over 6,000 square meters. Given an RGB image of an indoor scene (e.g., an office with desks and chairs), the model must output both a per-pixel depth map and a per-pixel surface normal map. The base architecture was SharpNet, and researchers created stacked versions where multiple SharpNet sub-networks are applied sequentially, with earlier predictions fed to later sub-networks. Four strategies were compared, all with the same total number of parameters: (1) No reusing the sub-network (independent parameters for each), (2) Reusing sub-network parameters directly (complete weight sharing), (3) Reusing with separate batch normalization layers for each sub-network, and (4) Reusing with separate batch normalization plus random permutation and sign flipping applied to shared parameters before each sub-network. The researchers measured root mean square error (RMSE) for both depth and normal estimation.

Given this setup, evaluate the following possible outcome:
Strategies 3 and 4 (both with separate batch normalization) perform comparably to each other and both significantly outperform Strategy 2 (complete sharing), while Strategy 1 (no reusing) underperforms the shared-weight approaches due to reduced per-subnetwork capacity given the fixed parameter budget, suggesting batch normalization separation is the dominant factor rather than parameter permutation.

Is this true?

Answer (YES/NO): NO